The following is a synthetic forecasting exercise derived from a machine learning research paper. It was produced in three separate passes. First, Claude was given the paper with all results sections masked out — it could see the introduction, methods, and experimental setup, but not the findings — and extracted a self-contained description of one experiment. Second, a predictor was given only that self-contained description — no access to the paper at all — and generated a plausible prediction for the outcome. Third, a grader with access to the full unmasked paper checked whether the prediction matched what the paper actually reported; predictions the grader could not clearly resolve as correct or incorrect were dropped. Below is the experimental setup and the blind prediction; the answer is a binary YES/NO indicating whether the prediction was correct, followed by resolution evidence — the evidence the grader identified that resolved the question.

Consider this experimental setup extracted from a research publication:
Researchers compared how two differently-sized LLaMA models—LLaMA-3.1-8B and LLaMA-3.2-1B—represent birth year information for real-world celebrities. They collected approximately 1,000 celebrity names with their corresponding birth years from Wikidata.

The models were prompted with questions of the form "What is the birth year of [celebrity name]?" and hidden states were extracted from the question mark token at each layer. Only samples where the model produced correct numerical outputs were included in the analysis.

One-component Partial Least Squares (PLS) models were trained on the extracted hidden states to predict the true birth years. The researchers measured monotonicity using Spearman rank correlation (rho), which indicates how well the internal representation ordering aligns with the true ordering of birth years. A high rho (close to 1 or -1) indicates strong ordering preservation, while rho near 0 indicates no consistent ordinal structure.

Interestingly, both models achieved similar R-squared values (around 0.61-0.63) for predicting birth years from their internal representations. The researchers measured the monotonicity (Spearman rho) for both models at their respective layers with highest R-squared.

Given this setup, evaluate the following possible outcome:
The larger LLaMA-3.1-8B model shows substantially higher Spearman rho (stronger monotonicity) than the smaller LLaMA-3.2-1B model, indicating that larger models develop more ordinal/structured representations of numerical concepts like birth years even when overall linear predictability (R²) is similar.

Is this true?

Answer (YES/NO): YES